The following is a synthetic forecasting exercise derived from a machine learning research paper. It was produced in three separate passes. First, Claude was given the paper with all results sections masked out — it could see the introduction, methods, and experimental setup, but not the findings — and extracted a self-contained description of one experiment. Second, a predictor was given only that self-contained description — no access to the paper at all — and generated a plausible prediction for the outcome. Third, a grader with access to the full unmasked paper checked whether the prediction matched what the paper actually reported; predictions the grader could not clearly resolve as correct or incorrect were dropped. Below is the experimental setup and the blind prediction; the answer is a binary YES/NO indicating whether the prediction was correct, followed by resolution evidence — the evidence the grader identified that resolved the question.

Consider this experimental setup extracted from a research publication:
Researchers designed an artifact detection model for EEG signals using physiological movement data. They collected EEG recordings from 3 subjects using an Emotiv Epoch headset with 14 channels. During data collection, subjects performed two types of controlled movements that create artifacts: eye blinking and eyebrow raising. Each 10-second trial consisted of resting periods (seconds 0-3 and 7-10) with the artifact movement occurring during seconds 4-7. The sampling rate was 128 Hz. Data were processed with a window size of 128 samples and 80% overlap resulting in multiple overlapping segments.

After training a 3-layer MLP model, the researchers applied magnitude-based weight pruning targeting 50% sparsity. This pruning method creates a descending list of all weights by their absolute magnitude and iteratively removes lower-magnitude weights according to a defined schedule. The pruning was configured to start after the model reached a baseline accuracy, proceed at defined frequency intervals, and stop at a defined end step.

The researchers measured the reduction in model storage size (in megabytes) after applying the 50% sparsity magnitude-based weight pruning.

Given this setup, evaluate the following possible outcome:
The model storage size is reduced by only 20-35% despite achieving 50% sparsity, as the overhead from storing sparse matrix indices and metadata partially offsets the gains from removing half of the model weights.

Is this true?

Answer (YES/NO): NO